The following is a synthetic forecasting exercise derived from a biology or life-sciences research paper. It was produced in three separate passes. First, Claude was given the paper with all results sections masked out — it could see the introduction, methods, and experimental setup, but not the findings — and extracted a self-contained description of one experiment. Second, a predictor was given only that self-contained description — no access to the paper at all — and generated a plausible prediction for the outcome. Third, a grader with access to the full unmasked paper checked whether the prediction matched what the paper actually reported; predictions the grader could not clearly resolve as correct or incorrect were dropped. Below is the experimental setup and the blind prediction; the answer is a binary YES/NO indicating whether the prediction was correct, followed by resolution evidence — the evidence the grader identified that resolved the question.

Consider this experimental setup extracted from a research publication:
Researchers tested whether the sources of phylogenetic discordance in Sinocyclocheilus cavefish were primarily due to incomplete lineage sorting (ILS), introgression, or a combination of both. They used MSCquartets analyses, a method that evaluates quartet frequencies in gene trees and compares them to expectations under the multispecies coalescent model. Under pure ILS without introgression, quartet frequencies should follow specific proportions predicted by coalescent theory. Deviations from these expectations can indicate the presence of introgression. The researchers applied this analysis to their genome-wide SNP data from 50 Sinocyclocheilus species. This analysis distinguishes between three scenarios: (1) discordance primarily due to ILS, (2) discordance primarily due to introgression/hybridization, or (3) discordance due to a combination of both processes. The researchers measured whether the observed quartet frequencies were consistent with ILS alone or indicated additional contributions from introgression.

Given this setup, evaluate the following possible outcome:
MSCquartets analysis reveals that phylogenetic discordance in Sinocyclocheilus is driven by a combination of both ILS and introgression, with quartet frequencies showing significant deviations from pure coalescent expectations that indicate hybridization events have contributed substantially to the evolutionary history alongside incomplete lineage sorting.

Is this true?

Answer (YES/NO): NO